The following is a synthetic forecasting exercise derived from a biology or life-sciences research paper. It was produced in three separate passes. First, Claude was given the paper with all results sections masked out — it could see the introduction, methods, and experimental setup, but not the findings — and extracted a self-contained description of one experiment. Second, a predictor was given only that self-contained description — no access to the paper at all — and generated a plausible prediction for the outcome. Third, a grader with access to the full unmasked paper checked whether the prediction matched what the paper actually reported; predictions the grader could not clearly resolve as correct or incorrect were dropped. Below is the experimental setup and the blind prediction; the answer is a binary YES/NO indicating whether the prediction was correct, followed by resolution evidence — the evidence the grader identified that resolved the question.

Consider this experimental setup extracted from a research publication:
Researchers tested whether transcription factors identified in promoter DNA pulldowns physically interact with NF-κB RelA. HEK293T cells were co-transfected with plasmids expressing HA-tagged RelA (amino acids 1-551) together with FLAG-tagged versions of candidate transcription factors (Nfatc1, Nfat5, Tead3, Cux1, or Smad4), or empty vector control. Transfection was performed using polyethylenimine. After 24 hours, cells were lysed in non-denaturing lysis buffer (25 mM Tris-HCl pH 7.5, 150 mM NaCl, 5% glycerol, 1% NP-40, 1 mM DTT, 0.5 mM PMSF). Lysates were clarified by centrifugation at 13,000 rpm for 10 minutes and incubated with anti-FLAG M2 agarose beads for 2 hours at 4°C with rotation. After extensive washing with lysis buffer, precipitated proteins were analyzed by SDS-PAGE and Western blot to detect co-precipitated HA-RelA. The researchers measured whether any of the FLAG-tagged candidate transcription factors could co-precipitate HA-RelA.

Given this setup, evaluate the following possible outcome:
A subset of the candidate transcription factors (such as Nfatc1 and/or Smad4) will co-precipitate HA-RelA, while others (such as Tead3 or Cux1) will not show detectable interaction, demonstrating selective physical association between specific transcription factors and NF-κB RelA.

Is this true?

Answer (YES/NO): NO